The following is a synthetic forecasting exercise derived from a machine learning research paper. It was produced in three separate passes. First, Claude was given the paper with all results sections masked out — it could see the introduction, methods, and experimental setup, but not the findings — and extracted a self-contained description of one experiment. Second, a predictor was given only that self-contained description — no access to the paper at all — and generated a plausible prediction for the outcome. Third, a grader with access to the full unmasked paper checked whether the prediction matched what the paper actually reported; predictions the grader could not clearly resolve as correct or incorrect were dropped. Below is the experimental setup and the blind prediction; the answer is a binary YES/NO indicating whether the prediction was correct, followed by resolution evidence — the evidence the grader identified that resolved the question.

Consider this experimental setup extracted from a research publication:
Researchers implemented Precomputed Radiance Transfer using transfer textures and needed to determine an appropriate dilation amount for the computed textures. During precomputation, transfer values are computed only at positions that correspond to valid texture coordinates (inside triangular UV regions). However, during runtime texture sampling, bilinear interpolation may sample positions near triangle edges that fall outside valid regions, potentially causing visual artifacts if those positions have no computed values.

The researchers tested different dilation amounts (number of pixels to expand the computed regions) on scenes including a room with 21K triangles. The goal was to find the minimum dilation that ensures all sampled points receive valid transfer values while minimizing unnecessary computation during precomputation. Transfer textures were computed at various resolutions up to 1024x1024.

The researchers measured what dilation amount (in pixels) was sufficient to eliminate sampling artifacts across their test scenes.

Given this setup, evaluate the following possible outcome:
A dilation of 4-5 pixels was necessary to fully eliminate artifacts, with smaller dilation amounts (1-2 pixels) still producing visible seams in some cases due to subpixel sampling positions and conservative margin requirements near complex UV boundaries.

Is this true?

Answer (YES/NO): NO